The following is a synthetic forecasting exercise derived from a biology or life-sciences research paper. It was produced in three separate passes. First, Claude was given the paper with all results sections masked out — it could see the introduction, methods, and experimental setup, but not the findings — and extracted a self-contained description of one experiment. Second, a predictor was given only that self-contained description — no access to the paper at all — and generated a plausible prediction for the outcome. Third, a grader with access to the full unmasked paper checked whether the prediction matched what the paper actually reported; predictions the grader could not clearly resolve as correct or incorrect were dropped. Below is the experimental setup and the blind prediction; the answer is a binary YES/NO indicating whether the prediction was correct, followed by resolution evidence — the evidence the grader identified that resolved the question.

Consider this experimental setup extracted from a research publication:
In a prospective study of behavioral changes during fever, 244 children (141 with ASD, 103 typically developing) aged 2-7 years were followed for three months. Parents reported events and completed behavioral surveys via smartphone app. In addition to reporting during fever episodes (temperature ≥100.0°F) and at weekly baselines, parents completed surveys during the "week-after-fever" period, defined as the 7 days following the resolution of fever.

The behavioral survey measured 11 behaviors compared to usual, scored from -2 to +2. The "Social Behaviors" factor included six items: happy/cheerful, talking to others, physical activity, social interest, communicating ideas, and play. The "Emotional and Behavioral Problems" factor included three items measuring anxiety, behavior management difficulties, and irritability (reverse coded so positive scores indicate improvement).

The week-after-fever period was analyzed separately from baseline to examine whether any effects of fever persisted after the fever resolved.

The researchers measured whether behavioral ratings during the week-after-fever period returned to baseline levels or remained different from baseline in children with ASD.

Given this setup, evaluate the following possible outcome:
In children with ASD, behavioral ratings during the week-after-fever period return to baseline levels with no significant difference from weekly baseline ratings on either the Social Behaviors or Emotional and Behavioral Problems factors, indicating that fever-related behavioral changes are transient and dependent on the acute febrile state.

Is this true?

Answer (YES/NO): NO